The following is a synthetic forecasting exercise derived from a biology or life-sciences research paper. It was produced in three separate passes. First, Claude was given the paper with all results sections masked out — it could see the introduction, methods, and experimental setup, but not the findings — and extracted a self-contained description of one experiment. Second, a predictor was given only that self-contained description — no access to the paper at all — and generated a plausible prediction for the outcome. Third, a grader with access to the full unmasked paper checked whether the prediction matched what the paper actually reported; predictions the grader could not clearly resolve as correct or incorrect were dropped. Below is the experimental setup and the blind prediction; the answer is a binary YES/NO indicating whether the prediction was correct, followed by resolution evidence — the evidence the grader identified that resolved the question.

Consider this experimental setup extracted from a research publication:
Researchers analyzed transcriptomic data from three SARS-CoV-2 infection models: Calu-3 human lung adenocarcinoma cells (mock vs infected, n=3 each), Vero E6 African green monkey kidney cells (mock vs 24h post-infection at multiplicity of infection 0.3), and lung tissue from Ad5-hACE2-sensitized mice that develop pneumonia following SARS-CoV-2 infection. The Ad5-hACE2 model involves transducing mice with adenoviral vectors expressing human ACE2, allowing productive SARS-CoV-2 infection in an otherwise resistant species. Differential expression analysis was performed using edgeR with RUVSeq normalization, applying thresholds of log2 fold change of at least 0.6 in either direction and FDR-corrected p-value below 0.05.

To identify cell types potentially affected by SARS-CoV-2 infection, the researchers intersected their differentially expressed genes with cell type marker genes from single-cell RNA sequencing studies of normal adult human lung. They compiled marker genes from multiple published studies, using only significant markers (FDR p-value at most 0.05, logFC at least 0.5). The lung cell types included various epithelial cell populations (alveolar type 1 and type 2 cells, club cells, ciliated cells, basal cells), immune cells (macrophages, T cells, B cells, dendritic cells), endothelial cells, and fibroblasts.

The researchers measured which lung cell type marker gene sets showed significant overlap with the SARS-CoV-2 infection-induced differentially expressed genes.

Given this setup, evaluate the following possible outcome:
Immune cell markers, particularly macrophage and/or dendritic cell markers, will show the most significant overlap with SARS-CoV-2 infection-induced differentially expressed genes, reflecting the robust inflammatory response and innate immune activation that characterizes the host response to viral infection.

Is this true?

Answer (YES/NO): NO